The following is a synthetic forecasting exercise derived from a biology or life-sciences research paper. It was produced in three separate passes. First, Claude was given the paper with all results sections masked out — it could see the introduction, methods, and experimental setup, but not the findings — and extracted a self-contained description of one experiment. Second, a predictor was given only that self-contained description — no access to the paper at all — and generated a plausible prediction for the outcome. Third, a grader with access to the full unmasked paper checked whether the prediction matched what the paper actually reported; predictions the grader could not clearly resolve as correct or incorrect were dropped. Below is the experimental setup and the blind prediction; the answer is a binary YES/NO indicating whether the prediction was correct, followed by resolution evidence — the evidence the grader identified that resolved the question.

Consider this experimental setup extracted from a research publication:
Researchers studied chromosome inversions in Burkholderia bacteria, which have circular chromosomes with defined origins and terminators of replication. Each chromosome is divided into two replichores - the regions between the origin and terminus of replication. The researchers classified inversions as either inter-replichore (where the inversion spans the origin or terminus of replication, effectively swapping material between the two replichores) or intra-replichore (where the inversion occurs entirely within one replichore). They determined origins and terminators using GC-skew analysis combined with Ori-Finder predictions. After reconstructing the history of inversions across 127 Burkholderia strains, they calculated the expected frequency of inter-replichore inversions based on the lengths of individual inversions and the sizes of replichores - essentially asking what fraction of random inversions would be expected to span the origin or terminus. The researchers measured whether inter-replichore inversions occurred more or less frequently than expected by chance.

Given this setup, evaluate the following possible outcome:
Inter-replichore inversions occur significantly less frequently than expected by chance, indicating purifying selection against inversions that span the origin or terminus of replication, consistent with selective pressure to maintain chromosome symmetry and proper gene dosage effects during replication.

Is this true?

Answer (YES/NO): NO